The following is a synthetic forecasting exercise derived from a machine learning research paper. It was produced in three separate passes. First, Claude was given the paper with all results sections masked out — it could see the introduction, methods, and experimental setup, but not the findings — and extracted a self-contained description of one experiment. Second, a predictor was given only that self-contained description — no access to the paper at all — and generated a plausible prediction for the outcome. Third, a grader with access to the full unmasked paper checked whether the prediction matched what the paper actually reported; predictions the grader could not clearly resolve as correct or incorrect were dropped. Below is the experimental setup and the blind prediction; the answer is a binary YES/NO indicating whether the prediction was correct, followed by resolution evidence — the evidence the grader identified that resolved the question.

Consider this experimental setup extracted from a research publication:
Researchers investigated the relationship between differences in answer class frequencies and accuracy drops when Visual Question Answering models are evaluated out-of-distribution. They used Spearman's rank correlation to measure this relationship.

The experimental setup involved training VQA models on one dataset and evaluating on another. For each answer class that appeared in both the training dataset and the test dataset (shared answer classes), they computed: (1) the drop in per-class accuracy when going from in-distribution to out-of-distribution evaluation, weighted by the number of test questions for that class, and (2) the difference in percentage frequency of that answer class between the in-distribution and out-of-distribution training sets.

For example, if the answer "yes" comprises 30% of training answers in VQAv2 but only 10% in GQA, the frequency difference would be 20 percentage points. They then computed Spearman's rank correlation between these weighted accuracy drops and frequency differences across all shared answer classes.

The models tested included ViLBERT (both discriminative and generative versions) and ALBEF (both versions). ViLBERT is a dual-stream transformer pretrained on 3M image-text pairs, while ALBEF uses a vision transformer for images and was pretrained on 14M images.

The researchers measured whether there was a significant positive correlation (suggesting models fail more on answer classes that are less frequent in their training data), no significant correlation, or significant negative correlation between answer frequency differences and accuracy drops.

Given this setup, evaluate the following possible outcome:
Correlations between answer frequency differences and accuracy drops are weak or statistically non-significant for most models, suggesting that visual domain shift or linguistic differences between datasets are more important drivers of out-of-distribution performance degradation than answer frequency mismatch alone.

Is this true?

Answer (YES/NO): NO